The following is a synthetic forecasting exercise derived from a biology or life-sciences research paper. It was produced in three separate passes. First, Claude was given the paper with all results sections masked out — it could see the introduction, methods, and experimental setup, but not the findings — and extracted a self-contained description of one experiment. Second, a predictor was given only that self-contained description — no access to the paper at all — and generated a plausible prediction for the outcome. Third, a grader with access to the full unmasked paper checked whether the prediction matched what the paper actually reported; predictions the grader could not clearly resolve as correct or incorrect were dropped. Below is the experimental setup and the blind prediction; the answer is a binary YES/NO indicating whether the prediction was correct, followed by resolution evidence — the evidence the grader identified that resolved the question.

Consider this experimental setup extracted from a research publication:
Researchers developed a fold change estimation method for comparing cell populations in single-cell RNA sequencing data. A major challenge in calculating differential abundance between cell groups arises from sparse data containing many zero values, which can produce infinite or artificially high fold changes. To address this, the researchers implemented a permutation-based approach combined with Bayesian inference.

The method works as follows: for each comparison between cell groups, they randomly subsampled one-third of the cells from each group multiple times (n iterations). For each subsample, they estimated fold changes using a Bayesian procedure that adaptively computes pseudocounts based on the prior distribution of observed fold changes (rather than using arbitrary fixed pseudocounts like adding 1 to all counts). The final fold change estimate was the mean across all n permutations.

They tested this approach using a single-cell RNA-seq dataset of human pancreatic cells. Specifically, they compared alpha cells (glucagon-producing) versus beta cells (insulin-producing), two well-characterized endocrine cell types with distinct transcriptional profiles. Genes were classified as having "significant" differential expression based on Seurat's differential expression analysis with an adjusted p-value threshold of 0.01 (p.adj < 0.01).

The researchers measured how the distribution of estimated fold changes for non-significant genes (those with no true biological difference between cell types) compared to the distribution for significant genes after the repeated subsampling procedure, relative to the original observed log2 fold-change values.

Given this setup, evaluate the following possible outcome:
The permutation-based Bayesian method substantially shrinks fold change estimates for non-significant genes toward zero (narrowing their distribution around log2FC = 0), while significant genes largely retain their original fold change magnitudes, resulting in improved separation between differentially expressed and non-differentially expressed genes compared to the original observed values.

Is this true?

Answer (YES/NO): YES